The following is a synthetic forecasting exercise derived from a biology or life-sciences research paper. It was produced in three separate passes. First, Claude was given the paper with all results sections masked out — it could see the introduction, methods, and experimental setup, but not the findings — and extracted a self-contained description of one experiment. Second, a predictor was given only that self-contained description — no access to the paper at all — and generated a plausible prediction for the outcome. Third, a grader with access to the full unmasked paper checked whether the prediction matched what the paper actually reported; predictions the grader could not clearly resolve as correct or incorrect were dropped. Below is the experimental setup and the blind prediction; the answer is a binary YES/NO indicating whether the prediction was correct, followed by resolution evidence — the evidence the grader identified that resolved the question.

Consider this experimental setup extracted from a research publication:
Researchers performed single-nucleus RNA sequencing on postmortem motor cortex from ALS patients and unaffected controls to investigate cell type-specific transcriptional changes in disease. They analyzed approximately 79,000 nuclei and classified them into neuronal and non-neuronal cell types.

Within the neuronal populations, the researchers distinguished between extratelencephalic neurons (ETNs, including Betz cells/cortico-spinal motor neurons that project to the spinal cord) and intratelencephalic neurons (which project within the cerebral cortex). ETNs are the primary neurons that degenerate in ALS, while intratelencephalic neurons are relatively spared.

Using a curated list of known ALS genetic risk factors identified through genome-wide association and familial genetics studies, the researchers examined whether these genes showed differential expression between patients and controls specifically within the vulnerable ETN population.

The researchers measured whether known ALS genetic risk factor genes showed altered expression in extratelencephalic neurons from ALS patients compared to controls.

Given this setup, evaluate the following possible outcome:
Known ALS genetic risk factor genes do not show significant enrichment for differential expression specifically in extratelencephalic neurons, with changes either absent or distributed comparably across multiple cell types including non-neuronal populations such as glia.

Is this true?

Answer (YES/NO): NO